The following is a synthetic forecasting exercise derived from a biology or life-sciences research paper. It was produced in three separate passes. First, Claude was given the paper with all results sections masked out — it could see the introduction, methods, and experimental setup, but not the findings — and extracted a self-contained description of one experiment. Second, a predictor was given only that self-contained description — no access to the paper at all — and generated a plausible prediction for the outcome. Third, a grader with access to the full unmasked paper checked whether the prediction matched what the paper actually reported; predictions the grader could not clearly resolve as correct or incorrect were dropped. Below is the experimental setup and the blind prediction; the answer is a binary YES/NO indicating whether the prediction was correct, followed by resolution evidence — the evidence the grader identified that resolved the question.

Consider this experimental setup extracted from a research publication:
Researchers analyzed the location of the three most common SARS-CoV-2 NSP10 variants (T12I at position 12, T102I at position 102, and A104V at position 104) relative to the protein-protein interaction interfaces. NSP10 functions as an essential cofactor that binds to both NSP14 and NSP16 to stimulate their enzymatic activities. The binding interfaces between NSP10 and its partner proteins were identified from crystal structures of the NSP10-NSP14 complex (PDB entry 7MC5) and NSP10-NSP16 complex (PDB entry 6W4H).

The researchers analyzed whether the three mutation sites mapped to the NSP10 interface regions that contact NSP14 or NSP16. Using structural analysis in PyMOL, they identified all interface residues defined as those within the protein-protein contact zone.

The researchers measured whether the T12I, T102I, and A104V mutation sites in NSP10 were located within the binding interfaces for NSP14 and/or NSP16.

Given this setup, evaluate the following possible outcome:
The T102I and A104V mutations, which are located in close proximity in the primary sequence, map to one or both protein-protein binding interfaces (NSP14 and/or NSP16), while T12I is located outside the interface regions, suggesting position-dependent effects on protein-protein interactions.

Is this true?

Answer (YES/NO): NO